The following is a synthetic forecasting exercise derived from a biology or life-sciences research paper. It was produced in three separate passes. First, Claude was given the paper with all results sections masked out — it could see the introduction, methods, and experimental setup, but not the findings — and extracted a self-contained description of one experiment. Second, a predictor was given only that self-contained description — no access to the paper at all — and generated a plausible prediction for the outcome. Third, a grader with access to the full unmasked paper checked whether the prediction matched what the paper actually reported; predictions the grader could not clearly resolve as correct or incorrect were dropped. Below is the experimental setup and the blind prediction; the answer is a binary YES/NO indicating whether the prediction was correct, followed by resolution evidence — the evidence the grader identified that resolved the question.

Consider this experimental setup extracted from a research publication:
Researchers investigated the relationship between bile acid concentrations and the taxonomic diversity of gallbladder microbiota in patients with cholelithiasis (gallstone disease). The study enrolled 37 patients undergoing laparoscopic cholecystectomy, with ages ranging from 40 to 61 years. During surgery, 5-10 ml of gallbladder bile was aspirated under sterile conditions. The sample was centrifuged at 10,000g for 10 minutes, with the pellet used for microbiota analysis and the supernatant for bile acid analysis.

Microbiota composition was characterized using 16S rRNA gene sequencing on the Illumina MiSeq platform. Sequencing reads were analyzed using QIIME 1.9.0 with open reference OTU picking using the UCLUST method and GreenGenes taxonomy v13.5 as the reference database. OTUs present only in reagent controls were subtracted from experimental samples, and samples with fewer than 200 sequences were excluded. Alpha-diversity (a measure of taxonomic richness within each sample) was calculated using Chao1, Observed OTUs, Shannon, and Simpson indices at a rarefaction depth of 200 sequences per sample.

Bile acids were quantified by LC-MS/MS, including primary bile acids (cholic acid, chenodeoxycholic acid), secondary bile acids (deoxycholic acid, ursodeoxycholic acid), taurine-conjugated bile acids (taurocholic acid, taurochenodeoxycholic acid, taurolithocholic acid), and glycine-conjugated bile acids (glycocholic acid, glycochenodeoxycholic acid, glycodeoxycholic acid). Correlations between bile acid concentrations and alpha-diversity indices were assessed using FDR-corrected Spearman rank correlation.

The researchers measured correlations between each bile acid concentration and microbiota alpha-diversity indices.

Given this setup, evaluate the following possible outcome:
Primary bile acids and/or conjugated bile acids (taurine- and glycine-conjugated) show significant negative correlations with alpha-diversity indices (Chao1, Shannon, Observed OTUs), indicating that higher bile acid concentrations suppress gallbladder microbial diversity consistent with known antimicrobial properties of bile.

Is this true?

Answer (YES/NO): NO